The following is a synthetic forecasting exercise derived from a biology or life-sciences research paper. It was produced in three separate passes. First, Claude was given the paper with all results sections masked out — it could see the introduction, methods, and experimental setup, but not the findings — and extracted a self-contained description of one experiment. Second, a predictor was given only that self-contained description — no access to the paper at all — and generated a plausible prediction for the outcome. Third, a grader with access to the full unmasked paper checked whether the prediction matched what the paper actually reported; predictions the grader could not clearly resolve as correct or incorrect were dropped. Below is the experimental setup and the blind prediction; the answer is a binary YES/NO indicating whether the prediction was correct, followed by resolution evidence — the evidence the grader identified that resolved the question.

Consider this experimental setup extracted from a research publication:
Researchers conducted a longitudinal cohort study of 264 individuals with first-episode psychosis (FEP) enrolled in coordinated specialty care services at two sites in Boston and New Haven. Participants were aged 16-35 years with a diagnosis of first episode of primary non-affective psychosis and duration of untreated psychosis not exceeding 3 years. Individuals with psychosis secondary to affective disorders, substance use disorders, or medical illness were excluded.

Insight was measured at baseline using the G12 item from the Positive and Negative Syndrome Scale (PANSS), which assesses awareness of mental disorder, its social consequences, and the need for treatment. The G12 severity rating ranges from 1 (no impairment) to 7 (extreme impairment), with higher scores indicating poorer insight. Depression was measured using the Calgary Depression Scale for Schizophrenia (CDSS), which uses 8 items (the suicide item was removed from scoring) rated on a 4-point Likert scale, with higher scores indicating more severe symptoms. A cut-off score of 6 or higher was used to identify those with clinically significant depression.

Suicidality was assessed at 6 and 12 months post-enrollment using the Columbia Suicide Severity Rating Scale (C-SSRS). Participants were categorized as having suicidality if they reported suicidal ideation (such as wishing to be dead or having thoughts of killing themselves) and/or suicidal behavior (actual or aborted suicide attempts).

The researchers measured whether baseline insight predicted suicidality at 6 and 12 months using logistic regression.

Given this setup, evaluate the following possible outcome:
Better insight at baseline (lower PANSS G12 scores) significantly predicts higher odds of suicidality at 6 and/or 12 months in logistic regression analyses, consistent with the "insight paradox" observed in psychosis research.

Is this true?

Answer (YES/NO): YES